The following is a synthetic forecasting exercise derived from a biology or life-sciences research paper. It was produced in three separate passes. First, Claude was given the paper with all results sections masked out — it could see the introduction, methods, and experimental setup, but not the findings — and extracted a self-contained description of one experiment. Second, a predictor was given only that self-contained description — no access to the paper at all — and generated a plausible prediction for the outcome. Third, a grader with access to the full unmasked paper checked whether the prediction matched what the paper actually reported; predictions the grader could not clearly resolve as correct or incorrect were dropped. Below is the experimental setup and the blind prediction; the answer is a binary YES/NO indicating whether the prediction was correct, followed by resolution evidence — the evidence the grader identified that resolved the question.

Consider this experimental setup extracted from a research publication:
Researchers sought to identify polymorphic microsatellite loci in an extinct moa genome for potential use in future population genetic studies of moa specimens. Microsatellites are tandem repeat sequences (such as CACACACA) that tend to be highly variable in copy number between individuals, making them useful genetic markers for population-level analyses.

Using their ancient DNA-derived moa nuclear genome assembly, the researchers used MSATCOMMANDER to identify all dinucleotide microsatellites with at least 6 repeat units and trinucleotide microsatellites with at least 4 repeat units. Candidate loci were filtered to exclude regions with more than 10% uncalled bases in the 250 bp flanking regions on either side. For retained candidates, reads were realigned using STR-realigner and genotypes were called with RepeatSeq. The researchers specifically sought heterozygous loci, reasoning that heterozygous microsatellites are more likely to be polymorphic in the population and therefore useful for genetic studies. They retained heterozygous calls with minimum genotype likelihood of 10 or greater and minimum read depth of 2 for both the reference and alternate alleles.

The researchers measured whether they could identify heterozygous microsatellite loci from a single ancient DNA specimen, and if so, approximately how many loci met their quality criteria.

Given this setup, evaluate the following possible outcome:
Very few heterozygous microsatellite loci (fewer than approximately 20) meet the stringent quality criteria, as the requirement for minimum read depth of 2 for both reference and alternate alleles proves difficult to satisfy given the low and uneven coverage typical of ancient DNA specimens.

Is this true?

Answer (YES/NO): NO